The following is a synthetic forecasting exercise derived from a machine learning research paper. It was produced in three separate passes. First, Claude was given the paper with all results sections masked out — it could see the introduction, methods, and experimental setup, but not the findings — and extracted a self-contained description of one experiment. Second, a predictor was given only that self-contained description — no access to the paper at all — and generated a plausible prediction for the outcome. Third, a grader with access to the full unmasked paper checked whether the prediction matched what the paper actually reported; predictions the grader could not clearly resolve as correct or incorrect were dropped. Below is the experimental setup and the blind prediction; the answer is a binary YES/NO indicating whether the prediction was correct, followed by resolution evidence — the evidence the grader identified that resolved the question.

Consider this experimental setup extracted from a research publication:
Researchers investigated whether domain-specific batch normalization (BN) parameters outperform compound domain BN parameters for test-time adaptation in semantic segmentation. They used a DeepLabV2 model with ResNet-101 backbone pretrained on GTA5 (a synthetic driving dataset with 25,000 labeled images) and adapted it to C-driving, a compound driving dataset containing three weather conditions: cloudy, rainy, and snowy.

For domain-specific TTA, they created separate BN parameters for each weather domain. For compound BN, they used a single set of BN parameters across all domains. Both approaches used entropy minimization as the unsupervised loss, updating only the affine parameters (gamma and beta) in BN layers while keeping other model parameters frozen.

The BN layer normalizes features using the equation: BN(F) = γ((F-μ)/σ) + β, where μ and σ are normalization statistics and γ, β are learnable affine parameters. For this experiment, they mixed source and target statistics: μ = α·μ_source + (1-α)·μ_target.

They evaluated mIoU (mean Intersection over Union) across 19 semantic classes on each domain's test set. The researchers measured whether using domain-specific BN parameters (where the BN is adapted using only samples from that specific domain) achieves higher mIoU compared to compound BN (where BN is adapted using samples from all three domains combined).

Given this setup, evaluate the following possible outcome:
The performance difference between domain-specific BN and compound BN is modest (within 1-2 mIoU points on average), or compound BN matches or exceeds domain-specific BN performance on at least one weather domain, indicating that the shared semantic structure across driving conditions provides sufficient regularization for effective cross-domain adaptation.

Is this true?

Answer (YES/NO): NO